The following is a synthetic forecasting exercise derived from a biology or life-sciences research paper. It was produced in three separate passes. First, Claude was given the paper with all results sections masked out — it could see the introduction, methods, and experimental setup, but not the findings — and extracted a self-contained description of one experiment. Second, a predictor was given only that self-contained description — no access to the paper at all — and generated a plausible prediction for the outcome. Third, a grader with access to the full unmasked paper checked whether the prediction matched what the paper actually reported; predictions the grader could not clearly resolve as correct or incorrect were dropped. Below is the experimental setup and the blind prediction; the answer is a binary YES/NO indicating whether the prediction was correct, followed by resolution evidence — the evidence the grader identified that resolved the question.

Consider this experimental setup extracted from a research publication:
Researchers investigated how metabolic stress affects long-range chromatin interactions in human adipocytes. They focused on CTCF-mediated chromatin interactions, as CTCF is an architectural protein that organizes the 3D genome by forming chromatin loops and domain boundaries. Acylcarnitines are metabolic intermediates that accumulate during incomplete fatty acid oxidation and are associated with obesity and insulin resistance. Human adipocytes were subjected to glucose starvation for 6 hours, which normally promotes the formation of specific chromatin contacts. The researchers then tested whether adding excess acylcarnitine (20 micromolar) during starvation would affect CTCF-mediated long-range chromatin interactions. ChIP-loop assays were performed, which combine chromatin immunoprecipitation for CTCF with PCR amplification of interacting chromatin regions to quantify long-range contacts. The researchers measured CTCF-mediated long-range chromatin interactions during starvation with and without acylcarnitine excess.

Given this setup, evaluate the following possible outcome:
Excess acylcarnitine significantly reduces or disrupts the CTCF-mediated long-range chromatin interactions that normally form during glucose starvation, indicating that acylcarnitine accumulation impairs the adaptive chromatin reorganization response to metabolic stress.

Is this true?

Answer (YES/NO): YES